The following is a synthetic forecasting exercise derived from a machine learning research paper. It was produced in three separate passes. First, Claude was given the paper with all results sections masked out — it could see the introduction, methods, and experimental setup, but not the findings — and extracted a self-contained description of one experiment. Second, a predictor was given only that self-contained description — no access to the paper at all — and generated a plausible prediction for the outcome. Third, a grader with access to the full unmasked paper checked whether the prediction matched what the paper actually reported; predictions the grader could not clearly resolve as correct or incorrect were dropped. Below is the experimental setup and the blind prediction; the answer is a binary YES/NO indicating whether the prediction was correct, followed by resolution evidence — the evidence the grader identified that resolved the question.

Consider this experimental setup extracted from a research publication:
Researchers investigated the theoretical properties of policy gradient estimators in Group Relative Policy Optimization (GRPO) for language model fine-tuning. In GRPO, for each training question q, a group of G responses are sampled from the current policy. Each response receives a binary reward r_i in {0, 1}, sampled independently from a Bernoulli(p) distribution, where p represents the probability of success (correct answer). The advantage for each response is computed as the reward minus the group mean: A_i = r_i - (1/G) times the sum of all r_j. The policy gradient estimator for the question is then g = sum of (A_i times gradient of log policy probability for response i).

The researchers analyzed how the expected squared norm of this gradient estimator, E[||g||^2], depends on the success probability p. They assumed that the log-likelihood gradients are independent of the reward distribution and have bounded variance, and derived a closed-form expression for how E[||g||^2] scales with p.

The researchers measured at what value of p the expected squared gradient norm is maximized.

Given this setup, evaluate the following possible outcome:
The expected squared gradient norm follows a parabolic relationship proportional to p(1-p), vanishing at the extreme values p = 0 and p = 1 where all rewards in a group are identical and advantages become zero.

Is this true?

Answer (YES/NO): YES